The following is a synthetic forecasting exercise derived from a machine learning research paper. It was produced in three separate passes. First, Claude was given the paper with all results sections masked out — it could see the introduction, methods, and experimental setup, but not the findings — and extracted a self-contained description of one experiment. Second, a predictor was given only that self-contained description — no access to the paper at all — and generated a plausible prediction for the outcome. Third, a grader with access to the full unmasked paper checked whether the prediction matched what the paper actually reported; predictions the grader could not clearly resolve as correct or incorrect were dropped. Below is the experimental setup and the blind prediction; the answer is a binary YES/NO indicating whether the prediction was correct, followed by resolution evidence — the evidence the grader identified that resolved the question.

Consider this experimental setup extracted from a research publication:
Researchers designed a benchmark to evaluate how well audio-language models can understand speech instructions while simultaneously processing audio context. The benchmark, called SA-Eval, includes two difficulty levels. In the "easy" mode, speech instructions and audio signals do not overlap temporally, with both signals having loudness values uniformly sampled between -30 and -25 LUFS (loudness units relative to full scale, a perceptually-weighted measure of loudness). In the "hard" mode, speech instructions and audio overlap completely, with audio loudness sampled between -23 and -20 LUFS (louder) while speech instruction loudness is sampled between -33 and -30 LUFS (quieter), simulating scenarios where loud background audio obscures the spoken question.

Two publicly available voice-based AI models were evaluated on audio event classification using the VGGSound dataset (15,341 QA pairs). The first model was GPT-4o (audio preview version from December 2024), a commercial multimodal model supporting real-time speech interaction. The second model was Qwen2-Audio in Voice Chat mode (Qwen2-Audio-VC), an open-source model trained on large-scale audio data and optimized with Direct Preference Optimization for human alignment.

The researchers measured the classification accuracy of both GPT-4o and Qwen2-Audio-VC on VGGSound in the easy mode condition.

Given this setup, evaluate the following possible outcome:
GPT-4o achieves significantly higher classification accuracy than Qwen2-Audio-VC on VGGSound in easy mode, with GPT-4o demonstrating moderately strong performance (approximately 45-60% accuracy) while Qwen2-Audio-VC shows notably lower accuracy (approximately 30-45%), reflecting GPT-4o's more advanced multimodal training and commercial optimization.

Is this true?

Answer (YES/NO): NO